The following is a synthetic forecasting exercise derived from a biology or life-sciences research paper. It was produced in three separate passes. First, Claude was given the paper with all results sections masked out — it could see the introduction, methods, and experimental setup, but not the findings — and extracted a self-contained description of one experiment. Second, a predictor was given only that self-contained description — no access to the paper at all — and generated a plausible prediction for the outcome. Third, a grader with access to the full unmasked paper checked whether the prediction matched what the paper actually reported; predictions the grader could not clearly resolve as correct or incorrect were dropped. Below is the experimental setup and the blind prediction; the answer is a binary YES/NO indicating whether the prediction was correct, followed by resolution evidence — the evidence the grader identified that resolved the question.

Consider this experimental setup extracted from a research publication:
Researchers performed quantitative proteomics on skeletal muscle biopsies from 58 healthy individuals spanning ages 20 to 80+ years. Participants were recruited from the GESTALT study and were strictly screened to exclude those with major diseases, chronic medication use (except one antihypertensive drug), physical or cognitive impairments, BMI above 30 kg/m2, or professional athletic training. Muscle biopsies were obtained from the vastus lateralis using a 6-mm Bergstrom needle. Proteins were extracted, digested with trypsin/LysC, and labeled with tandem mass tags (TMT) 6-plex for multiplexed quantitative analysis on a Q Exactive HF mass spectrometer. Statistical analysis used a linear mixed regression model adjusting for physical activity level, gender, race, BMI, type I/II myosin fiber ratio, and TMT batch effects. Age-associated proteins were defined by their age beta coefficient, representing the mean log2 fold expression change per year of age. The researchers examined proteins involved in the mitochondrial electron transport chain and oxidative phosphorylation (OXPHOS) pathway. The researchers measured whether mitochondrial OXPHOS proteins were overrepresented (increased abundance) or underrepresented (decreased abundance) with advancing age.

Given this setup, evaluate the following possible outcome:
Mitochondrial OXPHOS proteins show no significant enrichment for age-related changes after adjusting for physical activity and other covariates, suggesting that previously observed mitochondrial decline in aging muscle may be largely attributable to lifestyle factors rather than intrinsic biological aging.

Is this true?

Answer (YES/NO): NO